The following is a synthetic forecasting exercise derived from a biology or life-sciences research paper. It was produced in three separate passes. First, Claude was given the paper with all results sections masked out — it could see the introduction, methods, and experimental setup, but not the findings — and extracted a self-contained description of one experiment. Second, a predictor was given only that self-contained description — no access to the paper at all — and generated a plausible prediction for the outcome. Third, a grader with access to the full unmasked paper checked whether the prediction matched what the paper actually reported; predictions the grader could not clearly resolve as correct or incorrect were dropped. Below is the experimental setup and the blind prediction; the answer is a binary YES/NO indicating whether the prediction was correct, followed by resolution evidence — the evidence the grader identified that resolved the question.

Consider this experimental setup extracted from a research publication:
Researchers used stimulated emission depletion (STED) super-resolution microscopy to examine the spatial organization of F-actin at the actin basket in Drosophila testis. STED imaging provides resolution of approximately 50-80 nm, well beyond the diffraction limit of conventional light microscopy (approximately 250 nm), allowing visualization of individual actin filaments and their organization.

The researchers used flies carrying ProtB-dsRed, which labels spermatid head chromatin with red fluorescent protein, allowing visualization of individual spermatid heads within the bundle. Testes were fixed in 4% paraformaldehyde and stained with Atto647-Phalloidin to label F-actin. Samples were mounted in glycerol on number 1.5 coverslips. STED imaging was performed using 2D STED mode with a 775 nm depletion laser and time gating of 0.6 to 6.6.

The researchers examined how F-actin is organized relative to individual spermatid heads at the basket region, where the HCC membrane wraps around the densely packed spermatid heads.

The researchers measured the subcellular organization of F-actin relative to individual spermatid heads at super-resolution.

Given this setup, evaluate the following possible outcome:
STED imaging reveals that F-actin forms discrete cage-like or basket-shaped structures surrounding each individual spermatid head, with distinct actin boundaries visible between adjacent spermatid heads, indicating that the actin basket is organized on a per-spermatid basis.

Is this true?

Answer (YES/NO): NO